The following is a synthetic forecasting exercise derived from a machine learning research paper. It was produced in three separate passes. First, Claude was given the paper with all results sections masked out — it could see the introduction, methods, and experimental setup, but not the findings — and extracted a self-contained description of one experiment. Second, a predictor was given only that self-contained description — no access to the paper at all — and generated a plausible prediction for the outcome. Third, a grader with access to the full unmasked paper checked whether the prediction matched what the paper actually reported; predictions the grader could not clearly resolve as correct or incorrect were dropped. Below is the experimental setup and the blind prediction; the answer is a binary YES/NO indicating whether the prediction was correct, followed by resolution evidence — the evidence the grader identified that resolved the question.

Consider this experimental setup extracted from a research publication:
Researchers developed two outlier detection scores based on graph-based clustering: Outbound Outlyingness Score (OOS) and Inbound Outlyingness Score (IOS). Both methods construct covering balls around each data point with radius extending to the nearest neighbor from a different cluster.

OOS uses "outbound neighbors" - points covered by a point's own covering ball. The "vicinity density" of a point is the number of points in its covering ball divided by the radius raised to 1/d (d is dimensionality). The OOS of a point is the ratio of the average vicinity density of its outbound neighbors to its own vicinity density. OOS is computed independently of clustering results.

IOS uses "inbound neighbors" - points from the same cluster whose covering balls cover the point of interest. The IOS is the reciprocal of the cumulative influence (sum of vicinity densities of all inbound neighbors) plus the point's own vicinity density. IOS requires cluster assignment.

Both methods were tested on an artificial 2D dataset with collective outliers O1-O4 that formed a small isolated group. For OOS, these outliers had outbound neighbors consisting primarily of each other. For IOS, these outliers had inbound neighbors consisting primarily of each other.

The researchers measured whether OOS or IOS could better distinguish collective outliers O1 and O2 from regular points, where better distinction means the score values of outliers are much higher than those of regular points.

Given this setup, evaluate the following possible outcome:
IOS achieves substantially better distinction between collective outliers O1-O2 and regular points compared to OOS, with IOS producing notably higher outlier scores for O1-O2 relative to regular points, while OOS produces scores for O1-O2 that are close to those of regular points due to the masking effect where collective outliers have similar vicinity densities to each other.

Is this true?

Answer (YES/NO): YES